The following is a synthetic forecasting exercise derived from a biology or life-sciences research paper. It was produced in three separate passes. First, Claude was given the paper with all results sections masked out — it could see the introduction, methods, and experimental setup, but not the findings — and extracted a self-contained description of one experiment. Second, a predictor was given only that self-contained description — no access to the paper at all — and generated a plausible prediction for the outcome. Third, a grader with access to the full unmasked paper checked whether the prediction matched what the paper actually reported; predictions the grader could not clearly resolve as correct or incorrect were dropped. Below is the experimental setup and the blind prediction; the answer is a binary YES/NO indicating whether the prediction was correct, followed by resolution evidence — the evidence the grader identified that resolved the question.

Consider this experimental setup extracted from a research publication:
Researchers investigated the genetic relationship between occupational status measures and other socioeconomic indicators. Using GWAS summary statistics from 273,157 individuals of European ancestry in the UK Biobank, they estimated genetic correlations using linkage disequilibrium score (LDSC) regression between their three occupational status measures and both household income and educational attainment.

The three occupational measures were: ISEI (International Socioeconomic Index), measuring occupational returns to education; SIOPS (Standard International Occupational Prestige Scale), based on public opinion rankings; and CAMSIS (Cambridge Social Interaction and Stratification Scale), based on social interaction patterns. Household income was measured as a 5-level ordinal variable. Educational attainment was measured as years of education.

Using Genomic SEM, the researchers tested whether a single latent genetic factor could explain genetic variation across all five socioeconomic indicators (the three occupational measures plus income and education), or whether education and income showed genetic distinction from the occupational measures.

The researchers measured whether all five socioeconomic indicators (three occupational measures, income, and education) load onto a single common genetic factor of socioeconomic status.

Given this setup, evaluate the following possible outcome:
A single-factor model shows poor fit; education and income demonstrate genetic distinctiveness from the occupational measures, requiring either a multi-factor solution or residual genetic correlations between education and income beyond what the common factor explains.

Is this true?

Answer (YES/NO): NO